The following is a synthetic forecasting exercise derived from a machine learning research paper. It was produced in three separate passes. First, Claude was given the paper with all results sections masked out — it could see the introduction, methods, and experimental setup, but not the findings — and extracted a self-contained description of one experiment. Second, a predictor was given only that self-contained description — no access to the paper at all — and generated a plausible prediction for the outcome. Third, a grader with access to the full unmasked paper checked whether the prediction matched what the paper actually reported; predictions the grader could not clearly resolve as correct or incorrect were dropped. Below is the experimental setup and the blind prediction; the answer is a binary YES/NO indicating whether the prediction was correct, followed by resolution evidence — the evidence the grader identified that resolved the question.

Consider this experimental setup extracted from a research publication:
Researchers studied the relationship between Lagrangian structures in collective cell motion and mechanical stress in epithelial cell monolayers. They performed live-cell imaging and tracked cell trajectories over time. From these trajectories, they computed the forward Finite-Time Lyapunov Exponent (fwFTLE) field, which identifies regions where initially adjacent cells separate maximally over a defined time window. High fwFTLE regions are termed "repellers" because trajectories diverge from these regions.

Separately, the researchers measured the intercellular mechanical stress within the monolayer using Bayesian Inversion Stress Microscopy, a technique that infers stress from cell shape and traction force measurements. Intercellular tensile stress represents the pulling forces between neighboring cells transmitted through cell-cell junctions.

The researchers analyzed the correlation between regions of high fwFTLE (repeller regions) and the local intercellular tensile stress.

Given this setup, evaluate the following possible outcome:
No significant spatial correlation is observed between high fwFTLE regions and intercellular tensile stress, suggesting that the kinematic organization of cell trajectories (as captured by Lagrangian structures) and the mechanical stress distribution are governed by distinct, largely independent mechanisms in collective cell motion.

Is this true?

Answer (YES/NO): NO